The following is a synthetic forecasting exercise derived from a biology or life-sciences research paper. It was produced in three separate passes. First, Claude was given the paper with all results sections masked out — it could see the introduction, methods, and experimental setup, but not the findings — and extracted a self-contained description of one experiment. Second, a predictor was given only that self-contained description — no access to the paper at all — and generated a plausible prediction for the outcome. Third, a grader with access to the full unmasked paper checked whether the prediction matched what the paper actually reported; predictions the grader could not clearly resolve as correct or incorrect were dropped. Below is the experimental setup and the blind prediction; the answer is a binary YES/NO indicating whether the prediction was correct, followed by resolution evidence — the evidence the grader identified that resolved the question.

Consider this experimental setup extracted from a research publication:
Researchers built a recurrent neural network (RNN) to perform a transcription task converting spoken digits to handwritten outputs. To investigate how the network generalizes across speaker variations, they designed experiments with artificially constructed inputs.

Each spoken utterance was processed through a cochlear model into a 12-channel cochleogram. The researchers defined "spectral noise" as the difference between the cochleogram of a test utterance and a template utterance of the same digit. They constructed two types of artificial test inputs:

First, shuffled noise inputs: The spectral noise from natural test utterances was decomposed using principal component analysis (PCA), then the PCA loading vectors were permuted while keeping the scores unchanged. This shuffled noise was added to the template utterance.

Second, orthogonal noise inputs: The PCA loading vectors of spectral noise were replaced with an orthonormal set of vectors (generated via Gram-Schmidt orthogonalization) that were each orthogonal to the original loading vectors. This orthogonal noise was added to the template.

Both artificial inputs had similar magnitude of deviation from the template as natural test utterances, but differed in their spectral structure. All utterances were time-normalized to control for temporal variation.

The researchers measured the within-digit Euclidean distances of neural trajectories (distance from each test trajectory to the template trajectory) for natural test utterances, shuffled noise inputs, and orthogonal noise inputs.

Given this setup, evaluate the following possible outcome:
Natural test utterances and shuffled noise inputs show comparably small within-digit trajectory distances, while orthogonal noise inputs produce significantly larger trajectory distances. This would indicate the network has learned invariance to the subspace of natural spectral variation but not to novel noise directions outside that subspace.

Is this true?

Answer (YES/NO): NO